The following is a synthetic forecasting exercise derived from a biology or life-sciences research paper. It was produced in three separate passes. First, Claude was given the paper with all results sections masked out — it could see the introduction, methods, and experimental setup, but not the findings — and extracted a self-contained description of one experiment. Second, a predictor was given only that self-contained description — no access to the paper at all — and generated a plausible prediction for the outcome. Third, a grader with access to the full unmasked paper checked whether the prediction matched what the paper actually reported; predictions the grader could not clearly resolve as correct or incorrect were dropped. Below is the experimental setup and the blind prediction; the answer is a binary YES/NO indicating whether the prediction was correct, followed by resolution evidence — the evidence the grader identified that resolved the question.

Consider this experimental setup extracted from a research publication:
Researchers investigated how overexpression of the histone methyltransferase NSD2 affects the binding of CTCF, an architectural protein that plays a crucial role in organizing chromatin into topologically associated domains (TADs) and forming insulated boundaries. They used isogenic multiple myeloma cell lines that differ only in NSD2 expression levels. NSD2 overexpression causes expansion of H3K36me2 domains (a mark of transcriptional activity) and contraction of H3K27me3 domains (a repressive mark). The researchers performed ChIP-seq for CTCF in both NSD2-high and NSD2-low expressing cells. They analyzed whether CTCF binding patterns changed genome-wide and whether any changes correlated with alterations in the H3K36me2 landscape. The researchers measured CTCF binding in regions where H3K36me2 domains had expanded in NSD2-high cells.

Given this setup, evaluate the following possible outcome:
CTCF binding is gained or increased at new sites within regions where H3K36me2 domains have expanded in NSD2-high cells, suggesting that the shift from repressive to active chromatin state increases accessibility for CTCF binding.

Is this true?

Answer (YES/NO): YES